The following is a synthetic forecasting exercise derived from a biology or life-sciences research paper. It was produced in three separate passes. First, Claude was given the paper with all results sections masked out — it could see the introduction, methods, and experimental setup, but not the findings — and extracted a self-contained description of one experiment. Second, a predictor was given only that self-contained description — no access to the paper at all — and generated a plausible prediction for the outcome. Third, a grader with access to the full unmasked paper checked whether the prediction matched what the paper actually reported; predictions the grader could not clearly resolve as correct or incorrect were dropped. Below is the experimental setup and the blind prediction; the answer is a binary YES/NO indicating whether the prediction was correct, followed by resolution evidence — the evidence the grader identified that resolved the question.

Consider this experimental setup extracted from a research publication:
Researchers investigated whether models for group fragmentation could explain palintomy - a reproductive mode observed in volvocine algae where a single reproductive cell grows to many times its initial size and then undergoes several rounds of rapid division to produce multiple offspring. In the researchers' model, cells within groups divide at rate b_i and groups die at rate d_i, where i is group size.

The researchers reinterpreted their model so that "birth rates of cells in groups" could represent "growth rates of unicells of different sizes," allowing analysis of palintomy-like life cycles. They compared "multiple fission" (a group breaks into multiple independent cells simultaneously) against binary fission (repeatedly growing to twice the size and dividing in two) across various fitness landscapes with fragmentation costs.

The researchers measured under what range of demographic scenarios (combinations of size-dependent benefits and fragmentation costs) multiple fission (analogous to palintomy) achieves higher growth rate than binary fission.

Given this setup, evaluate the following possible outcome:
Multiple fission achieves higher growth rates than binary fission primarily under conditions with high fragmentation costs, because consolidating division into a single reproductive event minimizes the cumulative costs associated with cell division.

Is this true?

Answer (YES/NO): NO